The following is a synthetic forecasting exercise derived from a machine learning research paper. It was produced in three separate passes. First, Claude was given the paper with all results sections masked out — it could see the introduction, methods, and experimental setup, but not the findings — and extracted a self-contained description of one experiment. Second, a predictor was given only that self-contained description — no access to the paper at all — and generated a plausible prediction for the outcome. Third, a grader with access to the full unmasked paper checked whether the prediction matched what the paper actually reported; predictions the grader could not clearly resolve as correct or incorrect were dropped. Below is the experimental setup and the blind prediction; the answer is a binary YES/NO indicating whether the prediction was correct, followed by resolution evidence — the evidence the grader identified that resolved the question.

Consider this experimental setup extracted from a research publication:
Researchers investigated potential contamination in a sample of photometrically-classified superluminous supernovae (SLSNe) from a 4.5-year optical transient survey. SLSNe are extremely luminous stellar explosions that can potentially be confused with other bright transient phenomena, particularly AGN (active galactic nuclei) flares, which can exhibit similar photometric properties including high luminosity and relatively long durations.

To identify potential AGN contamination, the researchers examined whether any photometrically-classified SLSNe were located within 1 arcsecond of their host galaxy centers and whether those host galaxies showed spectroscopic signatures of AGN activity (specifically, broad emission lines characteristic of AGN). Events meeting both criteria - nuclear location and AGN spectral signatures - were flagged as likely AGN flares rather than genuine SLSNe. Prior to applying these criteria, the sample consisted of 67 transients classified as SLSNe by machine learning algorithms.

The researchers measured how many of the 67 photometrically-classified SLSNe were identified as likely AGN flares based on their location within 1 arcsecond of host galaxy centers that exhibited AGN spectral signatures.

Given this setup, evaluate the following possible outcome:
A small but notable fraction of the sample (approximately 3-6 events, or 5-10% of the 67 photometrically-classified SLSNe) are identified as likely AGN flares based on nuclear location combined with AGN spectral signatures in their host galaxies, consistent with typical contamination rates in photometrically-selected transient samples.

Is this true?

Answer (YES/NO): NO